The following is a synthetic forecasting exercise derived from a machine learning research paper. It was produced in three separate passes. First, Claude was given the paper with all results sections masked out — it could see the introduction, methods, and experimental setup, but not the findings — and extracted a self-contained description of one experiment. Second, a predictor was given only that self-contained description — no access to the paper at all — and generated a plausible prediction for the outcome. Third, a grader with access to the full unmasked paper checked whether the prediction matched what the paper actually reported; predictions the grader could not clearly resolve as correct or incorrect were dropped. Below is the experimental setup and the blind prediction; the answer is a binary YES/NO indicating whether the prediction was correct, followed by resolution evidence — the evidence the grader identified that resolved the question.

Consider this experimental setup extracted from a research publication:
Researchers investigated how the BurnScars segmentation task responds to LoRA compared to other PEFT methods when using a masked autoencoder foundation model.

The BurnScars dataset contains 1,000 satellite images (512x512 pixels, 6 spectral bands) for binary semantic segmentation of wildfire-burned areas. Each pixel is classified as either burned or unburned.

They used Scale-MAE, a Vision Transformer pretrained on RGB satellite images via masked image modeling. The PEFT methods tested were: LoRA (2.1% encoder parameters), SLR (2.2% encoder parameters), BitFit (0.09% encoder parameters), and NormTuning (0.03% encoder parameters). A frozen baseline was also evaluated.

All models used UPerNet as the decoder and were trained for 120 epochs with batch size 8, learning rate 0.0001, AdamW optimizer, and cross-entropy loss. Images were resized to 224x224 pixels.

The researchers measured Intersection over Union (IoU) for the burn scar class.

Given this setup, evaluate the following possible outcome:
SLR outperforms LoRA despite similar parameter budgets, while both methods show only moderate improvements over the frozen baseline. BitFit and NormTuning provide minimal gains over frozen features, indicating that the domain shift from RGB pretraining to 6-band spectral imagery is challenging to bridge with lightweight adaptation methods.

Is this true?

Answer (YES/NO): NO